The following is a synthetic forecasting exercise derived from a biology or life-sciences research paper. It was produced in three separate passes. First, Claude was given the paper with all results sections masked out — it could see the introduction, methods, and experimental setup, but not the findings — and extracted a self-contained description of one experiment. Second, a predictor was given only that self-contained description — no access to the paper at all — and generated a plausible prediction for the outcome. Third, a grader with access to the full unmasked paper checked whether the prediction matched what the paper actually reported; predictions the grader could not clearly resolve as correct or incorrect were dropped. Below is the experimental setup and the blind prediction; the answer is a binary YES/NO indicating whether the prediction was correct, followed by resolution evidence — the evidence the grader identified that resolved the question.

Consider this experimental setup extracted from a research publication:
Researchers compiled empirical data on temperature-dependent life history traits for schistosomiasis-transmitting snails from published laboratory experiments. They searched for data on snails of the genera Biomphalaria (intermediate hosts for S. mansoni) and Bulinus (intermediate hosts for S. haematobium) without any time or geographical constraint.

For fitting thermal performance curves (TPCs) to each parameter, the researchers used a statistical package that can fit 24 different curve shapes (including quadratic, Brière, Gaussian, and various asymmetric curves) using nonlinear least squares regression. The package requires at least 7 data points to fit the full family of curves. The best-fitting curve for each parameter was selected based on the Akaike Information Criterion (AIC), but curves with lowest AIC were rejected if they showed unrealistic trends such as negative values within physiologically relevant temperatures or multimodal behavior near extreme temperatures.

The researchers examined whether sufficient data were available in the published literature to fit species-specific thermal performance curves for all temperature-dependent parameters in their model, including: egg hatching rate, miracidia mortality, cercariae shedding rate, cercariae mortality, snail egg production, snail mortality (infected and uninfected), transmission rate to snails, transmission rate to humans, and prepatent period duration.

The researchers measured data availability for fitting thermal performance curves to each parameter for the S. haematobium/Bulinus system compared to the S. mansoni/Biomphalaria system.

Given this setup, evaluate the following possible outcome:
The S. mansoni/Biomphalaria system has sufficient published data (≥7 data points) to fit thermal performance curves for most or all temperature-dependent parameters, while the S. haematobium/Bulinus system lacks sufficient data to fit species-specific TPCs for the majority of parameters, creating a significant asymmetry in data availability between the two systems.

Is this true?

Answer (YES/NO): NO